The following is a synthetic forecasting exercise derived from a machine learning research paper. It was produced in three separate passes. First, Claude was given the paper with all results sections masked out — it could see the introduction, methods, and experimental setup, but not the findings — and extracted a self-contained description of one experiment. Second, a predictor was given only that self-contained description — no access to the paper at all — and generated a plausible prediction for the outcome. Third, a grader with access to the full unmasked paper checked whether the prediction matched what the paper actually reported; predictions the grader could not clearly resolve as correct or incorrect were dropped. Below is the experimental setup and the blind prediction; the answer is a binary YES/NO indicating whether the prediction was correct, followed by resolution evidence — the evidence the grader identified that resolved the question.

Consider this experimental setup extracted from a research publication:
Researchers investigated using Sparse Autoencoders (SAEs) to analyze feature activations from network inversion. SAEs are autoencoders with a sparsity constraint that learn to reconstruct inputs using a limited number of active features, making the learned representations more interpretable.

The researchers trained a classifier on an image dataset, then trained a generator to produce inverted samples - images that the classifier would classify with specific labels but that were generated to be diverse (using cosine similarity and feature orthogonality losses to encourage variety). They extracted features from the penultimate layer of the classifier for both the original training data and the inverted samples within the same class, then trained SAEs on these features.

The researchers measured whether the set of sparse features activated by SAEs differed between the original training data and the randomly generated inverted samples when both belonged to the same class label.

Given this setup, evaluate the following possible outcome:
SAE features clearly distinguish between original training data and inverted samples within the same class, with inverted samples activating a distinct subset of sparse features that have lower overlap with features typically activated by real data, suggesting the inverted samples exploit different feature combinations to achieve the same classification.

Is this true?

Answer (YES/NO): YES